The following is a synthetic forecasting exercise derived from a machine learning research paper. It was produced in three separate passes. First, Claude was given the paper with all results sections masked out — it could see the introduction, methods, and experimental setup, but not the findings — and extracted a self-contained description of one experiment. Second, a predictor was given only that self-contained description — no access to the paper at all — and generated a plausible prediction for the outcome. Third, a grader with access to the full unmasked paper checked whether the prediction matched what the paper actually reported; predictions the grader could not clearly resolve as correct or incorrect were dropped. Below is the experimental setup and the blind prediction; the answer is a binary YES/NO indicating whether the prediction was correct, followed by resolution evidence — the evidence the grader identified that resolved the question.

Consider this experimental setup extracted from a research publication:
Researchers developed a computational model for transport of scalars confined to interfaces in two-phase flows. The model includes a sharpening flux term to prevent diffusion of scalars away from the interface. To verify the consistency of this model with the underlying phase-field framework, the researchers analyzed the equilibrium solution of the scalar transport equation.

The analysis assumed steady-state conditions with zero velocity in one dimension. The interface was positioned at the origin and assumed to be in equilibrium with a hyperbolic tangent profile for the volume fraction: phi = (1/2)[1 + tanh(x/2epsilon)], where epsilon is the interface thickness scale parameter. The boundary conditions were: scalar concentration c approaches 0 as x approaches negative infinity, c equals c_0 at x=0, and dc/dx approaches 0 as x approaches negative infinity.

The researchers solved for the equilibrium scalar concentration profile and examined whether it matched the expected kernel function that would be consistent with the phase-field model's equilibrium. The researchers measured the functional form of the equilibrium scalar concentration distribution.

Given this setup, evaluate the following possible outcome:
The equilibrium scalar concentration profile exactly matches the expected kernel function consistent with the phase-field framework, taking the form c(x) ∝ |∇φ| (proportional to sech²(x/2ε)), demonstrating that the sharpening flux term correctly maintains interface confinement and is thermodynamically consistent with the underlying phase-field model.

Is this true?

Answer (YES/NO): YES